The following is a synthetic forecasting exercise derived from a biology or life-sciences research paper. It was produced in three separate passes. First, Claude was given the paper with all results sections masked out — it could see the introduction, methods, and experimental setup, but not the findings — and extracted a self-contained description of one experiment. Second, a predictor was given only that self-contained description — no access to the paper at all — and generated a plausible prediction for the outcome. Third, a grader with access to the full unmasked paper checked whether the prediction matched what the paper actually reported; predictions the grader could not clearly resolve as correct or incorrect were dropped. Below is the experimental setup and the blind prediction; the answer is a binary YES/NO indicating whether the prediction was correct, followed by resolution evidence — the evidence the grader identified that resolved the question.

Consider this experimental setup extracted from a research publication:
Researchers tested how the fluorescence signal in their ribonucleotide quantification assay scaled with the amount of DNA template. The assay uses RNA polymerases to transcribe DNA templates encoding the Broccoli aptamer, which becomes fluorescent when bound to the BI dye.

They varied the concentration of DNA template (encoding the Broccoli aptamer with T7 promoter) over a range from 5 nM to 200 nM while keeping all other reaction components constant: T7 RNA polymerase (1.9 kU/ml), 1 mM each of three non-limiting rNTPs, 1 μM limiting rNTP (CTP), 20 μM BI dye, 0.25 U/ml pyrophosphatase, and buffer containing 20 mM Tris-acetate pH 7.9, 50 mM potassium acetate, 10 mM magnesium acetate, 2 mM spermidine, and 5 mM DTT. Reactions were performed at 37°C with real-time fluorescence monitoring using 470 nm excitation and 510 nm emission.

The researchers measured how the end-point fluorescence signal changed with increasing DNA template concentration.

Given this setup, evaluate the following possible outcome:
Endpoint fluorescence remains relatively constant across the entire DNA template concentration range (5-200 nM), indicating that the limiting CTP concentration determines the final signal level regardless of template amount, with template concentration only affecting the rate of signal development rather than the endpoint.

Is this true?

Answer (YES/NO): NO